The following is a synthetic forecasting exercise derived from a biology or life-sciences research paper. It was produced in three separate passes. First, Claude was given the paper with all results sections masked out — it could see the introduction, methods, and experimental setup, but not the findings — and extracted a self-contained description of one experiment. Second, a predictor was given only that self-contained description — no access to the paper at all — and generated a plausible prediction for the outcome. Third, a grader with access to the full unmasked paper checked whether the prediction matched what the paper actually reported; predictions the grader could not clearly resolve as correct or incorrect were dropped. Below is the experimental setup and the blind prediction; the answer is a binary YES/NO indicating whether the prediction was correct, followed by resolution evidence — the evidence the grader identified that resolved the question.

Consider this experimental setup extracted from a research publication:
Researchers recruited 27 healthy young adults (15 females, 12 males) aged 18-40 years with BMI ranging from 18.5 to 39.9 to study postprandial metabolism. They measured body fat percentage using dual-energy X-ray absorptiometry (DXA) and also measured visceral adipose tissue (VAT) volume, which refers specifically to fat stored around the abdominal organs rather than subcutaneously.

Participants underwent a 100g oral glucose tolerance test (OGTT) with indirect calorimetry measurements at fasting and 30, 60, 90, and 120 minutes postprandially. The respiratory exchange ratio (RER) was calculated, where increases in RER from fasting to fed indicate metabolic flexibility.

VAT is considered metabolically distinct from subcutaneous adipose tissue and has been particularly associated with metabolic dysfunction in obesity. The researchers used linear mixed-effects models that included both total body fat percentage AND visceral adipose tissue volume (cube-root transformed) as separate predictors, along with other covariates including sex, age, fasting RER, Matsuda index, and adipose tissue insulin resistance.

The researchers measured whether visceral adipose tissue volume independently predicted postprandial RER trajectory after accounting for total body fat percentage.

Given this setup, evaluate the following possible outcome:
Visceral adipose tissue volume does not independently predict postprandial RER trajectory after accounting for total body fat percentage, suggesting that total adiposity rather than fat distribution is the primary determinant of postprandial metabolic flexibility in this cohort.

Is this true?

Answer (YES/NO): YES